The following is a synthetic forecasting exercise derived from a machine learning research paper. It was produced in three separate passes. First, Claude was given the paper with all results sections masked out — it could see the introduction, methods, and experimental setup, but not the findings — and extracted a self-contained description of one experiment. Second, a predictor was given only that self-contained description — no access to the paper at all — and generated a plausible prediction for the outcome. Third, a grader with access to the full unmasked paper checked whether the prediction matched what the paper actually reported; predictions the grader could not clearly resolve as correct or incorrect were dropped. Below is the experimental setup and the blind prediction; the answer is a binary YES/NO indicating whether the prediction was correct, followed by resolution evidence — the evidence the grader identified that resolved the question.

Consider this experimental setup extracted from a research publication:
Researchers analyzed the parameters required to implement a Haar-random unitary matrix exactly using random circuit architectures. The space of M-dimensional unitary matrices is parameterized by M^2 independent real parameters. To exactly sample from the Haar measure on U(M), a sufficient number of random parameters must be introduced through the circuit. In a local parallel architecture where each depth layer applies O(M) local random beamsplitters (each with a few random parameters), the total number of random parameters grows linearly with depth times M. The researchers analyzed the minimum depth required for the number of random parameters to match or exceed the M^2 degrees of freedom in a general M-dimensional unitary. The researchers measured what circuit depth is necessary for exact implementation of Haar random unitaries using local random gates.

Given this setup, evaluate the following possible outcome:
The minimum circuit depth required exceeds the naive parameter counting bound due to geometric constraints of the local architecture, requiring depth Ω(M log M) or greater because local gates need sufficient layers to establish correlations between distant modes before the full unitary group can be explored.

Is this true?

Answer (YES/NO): NO